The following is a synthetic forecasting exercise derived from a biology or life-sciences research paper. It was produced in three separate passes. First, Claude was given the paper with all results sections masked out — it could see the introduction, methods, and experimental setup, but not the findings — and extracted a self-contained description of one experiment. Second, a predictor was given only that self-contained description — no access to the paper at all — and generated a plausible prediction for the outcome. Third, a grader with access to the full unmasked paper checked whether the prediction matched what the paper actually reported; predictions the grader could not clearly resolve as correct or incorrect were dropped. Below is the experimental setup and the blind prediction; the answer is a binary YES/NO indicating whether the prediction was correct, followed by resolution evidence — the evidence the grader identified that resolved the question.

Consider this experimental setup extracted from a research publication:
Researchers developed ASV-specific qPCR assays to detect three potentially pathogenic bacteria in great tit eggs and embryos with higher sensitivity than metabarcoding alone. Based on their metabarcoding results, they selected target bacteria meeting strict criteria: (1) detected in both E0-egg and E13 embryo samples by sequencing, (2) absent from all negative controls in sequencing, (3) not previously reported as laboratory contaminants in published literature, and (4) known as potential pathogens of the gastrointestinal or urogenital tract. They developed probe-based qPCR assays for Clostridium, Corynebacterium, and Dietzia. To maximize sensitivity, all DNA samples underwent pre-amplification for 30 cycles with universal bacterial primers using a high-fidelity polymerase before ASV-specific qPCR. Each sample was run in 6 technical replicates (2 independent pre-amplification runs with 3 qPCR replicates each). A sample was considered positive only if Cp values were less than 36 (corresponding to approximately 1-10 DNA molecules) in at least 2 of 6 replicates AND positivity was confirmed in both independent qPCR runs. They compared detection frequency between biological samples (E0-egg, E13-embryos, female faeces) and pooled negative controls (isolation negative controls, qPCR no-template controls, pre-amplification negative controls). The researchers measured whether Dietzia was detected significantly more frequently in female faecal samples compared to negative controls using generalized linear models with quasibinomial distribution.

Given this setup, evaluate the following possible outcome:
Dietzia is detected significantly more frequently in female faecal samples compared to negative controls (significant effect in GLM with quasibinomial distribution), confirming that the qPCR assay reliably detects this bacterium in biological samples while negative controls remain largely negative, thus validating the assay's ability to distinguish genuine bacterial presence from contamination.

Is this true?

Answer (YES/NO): NO